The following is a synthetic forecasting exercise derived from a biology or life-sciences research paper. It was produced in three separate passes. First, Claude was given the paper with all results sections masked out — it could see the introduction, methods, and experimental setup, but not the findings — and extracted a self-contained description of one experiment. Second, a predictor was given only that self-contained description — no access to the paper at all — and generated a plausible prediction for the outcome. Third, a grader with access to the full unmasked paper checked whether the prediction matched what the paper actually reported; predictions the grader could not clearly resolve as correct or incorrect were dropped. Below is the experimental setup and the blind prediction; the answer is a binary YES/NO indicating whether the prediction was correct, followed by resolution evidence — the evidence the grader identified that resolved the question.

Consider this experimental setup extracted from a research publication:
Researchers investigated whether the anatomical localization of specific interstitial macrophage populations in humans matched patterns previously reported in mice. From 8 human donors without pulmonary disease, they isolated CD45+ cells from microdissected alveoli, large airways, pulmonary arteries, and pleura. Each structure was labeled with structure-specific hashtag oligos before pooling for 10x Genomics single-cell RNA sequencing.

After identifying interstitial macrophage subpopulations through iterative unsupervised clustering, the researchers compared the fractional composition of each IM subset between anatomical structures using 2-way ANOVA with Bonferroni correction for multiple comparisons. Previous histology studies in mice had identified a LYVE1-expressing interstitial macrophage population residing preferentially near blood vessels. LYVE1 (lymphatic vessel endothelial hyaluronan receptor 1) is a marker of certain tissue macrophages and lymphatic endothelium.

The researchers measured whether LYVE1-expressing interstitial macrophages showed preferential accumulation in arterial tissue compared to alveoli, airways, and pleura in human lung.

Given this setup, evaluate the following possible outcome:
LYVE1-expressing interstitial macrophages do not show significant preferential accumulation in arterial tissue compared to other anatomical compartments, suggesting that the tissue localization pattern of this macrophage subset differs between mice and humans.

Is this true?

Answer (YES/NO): NO